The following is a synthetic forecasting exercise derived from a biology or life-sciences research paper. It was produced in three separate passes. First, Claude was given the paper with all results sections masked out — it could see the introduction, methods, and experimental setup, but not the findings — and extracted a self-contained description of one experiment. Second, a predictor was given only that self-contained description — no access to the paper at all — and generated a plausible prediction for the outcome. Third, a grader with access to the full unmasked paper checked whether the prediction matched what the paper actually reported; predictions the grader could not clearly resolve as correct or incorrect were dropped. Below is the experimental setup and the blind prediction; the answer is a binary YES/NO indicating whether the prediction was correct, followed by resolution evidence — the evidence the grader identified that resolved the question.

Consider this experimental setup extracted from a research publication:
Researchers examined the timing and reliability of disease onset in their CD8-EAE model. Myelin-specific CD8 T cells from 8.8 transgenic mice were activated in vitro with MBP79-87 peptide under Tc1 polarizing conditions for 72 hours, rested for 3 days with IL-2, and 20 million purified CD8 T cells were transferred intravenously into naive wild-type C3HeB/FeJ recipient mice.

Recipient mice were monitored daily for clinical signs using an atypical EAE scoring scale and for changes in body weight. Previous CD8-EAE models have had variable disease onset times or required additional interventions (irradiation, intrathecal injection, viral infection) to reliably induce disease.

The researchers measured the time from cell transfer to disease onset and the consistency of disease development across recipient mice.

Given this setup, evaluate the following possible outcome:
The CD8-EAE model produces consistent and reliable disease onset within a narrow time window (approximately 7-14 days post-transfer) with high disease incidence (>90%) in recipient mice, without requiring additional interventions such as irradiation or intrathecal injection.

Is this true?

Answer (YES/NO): NO